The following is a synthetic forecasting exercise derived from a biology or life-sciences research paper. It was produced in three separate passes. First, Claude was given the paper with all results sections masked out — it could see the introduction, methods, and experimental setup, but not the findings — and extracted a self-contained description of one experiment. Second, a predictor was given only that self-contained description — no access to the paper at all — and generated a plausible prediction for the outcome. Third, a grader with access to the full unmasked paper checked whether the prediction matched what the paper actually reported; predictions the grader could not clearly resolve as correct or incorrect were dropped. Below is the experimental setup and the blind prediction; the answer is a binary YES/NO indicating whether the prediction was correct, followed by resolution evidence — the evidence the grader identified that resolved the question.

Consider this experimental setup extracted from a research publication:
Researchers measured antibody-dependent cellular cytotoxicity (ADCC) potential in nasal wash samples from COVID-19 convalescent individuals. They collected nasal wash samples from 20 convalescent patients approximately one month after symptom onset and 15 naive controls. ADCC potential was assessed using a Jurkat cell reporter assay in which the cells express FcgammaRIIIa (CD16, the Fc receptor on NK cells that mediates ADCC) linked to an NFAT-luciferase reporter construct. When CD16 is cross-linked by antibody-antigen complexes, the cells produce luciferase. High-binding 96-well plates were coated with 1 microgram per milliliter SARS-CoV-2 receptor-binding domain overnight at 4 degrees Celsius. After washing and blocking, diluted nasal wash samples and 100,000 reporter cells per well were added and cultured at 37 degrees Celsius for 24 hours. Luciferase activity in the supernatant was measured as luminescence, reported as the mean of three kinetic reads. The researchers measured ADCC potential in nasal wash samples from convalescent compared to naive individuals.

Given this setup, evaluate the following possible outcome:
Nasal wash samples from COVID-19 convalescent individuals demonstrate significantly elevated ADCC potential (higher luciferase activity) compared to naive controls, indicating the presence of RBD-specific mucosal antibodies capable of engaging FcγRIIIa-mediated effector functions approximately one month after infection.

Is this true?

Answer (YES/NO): NO